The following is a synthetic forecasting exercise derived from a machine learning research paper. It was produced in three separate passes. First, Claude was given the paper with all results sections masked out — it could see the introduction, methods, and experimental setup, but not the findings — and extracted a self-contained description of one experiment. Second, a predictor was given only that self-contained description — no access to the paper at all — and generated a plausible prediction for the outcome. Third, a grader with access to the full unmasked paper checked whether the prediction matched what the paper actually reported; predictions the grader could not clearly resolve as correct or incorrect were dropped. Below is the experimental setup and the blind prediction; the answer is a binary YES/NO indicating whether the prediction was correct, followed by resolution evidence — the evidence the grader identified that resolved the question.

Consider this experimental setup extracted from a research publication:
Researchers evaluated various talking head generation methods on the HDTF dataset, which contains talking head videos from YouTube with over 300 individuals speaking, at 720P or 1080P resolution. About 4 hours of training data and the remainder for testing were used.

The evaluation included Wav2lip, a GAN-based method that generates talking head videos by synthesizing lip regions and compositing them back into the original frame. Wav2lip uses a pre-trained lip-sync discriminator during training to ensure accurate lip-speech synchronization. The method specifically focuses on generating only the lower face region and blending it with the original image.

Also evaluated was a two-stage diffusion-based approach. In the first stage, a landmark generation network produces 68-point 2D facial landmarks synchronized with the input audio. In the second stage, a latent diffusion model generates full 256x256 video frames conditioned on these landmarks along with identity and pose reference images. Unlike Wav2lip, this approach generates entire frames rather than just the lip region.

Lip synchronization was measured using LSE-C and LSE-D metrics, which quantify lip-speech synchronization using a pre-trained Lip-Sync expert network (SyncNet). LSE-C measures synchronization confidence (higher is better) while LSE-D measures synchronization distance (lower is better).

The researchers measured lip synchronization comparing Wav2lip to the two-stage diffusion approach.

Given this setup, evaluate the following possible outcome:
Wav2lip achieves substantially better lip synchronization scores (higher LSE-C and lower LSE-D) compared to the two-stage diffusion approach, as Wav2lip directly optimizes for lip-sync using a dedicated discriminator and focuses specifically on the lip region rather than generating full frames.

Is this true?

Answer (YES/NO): YES